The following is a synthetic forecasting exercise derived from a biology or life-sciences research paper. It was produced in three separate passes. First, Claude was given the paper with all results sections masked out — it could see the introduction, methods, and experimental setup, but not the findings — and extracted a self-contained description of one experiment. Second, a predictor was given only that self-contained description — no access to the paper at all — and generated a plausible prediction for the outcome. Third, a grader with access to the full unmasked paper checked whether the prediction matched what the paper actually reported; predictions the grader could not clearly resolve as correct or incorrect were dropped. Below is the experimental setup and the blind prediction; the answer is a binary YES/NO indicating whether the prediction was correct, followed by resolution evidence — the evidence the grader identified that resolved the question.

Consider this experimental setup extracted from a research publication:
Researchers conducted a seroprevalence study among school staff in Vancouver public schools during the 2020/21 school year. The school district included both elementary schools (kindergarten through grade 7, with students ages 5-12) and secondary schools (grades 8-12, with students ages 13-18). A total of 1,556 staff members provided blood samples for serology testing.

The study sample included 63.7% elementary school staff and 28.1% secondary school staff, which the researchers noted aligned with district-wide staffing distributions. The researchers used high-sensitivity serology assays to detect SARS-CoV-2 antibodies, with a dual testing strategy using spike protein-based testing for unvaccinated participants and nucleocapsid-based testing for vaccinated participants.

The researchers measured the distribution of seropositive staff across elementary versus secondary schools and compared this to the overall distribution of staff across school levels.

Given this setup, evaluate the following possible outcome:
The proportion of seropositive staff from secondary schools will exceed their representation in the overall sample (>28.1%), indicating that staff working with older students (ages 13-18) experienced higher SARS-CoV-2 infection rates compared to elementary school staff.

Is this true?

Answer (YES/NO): NO